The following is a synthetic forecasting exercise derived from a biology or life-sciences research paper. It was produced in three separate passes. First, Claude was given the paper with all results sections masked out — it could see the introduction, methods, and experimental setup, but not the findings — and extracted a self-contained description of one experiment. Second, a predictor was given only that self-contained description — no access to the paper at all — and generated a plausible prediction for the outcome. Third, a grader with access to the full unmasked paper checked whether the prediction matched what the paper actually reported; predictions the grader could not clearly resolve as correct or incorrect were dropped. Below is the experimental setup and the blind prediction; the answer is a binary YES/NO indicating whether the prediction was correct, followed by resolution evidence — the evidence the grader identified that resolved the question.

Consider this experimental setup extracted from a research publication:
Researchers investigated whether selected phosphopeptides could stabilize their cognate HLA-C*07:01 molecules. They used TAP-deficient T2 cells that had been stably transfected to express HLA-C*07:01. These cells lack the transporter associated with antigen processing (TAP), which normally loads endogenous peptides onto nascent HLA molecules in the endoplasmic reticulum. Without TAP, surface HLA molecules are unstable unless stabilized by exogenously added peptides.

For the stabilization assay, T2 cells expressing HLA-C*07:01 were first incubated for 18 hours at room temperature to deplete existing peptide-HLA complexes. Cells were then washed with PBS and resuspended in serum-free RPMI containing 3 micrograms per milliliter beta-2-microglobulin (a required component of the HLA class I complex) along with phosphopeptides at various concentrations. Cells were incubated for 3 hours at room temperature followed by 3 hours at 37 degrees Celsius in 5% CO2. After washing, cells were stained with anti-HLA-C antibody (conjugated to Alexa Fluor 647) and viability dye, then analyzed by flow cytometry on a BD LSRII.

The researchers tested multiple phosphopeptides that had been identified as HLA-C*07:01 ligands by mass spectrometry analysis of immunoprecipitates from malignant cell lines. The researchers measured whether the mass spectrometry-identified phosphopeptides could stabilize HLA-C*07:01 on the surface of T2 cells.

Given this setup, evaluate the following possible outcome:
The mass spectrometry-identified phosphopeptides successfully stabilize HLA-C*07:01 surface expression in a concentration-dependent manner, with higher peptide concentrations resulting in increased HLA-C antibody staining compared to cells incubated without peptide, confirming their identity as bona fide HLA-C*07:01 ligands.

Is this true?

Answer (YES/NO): NO